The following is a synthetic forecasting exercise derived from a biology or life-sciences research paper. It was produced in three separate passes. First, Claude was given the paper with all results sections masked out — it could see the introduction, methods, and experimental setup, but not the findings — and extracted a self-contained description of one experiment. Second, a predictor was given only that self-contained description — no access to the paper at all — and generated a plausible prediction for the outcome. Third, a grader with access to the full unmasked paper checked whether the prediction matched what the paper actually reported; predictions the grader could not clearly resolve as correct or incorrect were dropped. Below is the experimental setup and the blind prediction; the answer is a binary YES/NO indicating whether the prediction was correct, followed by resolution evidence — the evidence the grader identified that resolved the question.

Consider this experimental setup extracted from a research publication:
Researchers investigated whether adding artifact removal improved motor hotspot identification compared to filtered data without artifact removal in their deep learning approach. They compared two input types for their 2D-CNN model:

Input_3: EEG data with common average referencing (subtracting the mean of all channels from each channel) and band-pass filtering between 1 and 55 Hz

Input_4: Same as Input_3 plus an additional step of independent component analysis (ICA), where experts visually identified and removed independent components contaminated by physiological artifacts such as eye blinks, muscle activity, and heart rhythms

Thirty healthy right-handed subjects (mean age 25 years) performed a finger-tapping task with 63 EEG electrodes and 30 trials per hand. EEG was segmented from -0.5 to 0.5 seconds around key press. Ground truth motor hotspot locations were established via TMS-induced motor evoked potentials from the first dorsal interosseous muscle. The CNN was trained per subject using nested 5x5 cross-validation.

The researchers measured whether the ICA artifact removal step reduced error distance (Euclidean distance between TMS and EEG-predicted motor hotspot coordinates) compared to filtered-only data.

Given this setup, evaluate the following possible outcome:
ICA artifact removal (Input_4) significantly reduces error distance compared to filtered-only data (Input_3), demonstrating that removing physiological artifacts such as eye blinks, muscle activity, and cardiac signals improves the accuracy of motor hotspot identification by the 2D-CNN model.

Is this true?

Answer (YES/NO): NO